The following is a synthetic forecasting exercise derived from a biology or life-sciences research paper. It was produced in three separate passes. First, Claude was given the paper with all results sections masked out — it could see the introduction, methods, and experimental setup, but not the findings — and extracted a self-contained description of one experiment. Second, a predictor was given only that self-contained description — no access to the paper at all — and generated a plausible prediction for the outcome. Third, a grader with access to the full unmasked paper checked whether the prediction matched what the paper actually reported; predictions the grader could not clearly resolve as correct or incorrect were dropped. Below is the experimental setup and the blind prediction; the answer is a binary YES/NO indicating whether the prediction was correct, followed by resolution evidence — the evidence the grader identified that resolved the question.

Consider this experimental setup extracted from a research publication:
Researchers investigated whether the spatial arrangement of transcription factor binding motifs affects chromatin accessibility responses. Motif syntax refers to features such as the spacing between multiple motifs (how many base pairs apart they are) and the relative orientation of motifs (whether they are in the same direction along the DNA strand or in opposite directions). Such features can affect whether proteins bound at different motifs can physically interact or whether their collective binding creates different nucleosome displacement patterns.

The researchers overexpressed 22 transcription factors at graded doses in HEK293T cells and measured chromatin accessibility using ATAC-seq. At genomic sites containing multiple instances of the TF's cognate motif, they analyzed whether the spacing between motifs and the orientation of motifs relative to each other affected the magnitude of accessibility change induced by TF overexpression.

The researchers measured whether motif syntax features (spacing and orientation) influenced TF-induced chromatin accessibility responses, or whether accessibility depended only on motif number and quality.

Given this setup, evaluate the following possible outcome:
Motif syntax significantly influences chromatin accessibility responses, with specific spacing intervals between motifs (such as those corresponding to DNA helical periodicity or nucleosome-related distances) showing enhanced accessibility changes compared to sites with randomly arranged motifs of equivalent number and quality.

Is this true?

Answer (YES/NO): NO